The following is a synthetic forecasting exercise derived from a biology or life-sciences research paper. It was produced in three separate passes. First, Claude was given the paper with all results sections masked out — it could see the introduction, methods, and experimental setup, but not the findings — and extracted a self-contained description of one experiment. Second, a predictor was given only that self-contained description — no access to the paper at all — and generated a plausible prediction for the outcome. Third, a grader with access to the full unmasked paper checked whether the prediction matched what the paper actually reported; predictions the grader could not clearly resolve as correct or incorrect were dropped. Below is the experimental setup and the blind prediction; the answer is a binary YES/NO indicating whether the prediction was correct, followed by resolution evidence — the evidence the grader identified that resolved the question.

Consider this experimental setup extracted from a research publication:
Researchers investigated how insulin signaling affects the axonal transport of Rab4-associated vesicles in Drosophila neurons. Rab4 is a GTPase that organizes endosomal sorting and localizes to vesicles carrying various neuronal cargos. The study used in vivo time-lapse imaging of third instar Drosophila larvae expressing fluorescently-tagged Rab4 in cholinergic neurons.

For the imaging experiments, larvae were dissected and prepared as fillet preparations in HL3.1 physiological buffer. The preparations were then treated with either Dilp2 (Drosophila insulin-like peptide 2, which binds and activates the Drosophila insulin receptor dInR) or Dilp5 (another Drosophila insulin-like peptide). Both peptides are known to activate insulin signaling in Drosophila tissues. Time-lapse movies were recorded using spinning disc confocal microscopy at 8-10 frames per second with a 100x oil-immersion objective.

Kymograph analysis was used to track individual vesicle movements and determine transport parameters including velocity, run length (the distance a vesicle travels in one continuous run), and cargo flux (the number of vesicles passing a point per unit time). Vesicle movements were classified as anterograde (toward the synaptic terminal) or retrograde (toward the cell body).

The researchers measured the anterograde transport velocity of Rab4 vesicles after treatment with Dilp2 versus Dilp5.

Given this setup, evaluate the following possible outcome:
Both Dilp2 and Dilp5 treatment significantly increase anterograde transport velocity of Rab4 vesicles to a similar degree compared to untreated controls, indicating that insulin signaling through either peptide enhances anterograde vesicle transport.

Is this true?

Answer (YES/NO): NO